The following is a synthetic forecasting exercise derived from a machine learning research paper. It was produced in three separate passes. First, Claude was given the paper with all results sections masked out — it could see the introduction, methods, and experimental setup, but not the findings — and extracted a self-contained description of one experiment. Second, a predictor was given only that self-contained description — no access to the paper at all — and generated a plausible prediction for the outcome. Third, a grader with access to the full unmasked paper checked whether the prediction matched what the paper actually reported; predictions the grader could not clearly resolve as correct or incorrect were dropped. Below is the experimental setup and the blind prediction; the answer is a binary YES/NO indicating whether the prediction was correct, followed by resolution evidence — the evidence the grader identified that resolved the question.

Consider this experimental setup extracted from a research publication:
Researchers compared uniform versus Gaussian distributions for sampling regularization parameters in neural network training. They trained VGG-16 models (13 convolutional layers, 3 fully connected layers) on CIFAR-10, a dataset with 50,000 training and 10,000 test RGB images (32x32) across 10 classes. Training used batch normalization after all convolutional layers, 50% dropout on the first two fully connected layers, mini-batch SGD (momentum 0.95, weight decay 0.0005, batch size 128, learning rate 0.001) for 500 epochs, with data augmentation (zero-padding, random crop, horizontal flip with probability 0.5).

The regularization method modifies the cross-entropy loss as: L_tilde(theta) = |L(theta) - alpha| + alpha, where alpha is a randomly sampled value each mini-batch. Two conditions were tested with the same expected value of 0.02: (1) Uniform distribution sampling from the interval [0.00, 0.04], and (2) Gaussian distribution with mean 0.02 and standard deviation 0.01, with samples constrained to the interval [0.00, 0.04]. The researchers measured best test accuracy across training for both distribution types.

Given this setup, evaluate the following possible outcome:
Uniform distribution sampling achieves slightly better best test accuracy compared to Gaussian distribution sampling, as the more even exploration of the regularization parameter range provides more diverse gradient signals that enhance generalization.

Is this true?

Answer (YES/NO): NO